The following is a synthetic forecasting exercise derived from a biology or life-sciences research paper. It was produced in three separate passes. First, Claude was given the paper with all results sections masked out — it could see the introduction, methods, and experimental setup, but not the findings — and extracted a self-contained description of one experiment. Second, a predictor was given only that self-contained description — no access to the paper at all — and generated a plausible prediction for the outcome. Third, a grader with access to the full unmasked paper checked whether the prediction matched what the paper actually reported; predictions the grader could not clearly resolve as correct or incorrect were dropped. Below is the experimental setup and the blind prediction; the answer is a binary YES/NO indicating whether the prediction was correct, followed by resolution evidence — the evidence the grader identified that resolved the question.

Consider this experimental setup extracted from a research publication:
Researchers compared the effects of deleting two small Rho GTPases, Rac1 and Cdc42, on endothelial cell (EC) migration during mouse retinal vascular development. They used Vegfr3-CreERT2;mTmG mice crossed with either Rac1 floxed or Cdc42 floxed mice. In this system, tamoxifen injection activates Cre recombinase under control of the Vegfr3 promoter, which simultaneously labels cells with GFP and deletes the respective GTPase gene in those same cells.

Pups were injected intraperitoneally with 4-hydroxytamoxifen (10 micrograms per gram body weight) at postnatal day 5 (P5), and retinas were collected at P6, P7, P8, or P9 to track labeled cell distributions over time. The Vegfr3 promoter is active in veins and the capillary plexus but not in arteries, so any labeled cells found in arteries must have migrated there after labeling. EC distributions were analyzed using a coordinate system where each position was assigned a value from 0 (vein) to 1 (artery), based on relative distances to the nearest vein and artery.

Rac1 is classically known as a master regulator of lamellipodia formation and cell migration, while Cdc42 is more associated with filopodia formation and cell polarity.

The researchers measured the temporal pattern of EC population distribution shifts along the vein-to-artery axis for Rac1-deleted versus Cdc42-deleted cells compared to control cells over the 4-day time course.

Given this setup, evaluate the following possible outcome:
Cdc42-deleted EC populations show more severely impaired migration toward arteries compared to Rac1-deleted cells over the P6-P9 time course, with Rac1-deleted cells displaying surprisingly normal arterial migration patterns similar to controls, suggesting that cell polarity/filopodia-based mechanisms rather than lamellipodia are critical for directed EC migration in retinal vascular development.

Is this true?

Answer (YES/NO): NO